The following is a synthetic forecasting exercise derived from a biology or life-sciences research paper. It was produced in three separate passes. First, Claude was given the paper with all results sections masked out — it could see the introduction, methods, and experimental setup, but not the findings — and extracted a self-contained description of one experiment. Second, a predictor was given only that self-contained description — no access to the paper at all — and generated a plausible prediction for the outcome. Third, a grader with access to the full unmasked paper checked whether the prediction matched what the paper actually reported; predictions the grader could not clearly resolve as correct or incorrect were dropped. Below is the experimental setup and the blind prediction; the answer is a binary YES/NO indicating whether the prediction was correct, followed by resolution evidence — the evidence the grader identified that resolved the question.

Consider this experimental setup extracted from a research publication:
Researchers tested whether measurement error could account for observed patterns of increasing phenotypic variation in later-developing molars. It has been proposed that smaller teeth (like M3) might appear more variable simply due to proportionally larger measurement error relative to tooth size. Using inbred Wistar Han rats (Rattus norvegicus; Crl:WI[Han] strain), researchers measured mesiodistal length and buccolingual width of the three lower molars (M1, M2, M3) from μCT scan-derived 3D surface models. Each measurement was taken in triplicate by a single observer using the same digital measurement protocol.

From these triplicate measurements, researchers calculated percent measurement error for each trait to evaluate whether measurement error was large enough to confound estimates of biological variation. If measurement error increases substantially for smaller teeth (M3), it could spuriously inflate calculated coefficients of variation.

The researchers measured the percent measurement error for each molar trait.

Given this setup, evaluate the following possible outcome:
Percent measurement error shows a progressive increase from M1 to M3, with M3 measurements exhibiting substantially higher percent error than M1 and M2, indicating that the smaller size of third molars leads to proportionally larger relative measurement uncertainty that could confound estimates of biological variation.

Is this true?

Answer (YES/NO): NO